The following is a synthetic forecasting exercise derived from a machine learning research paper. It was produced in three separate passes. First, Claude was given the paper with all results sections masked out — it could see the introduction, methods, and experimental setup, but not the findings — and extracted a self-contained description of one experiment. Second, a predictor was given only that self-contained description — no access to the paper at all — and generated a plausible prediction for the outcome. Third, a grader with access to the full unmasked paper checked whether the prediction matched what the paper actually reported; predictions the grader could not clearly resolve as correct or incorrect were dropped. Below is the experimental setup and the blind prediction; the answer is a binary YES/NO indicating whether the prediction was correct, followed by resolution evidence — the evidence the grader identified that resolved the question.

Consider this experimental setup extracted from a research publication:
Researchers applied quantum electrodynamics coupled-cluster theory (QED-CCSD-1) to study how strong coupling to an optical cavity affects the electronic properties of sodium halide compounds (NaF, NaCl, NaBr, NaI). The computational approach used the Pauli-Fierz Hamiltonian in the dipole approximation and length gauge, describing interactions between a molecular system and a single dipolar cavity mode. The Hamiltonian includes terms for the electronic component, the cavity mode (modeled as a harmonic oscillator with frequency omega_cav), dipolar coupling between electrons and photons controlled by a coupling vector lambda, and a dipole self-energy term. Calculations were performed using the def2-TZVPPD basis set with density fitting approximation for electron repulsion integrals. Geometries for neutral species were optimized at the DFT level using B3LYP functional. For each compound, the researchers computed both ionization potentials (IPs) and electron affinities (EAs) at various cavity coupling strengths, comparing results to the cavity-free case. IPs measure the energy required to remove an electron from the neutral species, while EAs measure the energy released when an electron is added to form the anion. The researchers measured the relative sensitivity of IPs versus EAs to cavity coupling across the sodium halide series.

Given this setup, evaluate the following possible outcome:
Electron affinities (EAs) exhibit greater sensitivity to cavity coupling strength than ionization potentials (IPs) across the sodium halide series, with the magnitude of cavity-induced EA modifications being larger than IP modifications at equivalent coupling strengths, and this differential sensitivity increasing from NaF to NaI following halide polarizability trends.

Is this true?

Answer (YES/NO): NO